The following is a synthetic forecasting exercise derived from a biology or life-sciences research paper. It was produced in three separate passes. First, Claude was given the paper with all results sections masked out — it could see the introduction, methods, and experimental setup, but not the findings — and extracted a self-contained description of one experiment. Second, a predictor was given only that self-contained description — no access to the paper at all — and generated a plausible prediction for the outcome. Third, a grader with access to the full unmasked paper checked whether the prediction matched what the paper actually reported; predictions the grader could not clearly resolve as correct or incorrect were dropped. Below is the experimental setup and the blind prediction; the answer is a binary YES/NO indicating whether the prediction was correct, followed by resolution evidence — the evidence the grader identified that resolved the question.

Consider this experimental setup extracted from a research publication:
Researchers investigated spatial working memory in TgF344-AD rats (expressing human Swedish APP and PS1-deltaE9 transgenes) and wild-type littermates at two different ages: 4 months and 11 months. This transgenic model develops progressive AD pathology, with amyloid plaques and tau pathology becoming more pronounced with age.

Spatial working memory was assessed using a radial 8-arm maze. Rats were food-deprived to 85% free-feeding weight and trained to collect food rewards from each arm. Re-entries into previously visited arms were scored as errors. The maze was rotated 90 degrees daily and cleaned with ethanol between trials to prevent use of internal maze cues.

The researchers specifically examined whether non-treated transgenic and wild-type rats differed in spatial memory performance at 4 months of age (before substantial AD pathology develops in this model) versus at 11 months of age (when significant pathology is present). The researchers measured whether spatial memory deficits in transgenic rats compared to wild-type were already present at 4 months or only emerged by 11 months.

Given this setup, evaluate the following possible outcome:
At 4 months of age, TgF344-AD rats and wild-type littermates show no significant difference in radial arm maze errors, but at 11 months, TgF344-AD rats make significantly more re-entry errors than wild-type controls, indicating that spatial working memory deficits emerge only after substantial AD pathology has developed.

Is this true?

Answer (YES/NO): YES